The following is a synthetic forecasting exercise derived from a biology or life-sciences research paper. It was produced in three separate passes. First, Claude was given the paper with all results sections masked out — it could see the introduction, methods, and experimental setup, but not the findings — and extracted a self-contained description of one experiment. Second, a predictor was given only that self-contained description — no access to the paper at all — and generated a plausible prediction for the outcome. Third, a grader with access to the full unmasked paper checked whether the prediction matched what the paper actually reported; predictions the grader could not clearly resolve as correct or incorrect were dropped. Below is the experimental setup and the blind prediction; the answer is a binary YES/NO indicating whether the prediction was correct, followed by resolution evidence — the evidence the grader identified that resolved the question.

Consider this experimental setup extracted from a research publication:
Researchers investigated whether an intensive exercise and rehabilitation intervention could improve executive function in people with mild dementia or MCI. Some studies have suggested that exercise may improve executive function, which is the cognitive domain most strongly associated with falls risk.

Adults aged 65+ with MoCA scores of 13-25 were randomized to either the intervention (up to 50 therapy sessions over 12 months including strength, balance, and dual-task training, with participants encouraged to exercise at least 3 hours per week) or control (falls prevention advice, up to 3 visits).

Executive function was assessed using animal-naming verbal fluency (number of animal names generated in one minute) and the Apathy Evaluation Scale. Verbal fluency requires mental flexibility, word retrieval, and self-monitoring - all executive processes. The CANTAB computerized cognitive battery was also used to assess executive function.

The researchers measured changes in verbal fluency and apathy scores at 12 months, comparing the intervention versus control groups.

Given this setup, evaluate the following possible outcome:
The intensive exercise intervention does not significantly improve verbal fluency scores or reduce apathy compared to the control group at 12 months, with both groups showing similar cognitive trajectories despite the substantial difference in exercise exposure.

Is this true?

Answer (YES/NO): YES